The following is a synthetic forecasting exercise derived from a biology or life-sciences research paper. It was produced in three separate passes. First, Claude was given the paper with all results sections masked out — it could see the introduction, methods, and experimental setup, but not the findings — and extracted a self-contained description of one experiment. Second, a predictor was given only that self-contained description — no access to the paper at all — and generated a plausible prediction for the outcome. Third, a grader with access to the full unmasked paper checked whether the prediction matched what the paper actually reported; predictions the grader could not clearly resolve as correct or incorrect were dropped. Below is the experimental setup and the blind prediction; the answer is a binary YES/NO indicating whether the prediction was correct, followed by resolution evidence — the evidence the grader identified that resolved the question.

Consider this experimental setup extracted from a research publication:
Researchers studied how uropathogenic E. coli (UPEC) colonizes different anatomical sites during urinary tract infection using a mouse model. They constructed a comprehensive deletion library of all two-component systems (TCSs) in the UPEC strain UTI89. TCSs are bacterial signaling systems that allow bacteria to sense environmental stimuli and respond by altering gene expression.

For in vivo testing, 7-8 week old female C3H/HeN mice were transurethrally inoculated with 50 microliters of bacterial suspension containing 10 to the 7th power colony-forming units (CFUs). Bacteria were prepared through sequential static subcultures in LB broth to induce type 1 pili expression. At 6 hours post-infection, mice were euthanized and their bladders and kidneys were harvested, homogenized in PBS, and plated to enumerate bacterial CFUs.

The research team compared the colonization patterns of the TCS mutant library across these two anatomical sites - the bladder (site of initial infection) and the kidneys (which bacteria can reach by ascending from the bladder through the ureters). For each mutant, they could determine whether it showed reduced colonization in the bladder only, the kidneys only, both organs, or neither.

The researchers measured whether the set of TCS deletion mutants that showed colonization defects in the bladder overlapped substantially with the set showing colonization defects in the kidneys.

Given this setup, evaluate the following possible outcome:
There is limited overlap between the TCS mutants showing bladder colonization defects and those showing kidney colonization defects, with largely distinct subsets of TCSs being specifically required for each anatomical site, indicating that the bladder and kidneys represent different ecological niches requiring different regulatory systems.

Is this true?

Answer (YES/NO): YES